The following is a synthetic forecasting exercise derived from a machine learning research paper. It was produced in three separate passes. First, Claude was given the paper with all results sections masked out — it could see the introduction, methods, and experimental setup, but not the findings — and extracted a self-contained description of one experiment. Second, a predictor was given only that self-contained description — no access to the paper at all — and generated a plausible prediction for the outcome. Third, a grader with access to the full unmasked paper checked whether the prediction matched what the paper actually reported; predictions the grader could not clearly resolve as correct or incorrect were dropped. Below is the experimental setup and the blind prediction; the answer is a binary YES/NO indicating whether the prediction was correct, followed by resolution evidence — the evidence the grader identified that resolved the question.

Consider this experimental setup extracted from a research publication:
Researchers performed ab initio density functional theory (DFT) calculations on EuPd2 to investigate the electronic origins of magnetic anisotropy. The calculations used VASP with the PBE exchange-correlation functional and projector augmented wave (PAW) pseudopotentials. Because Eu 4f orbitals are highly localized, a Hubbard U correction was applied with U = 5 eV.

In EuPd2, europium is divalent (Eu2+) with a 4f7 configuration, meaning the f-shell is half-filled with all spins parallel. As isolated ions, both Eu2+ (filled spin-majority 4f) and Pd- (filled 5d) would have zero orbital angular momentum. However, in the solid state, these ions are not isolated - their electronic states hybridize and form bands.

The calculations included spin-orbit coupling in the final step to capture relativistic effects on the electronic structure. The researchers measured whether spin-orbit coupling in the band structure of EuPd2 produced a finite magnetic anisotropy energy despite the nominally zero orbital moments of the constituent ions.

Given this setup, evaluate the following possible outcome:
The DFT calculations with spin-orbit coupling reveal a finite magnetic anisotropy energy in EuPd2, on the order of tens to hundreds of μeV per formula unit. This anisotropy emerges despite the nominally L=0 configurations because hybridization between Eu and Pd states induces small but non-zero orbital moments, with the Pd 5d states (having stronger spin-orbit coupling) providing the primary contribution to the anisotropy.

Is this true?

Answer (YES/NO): NO